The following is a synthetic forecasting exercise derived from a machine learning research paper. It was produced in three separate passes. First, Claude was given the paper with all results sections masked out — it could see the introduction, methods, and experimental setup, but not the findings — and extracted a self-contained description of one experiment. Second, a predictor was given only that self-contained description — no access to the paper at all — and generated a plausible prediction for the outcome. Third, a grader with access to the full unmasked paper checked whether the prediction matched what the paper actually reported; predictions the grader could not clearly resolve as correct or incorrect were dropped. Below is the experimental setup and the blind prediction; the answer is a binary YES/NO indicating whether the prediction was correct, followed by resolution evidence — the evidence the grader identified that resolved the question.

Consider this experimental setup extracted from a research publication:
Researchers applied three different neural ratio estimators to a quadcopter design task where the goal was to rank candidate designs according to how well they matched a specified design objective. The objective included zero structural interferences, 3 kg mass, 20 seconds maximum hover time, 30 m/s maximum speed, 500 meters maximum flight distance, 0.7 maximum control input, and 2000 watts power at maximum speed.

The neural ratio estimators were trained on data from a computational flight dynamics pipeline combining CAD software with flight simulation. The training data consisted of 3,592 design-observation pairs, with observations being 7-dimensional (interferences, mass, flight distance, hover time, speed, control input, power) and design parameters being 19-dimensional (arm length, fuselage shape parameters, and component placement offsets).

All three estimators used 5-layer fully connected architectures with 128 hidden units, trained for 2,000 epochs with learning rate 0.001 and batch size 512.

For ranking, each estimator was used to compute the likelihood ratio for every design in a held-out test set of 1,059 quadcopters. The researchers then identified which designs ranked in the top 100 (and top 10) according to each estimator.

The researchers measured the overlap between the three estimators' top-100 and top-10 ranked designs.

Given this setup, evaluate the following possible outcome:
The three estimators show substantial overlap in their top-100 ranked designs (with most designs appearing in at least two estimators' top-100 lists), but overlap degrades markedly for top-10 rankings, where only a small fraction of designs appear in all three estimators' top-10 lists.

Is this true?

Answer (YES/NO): NO